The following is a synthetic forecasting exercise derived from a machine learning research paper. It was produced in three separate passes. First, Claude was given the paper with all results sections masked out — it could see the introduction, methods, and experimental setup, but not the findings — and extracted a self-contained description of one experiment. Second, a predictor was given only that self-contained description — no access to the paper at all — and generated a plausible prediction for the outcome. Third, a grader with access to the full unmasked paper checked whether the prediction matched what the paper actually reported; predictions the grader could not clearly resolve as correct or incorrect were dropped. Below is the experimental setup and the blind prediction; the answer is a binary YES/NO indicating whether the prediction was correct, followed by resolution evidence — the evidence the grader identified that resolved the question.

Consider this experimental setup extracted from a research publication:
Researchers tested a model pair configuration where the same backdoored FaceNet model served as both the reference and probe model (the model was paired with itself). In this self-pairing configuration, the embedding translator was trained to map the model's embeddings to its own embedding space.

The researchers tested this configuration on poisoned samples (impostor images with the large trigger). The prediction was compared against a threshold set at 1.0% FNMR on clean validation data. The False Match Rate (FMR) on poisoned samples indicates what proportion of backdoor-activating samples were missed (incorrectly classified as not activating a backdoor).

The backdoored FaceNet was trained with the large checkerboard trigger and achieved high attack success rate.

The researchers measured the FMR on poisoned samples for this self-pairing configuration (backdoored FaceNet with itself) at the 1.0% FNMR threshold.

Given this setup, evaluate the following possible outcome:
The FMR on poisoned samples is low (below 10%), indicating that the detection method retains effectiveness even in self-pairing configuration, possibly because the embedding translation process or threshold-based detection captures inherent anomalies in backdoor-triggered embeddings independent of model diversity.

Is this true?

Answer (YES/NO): NO